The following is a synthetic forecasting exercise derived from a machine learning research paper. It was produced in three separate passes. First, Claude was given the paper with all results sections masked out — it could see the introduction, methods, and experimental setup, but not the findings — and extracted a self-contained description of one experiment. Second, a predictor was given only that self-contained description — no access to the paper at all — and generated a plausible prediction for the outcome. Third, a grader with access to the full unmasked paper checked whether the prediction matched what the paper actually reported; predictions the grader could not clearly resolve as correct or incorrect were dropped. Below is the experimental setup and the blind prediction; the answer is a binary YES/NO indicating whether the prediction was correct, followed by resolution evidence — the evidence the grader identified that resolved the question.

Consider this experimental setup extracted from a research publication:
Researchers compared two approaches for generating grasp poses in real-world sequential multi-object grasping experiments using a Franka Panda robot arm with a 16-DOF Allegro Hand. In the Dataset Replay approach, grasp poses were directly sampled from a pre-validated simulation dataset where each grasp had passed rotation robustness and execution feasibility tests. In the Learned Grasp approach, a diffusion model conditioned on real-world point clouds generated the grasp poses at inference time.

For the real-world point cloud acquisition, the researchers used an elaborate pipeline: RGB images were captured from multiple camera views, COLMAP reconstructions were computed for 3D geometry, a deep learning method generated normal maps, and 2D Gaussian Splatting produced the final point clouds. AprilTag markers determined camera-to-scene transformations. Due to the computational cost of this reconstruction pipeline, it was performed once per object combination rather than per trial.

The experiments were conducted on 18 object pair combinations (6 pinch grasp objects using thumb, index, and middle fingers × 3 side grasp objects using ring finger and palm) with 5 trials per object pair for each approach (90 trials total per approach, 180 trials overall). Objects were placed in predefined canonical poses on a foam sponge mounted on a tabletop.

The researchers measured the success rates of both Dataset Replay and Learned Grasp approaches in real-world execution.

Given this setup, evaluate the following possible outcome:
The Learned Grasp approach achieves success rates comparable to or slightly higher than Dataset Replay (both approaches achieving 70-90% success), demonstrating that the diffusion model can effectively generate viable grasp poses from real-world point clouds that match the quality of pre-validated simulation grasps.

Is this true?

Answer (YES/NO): NO